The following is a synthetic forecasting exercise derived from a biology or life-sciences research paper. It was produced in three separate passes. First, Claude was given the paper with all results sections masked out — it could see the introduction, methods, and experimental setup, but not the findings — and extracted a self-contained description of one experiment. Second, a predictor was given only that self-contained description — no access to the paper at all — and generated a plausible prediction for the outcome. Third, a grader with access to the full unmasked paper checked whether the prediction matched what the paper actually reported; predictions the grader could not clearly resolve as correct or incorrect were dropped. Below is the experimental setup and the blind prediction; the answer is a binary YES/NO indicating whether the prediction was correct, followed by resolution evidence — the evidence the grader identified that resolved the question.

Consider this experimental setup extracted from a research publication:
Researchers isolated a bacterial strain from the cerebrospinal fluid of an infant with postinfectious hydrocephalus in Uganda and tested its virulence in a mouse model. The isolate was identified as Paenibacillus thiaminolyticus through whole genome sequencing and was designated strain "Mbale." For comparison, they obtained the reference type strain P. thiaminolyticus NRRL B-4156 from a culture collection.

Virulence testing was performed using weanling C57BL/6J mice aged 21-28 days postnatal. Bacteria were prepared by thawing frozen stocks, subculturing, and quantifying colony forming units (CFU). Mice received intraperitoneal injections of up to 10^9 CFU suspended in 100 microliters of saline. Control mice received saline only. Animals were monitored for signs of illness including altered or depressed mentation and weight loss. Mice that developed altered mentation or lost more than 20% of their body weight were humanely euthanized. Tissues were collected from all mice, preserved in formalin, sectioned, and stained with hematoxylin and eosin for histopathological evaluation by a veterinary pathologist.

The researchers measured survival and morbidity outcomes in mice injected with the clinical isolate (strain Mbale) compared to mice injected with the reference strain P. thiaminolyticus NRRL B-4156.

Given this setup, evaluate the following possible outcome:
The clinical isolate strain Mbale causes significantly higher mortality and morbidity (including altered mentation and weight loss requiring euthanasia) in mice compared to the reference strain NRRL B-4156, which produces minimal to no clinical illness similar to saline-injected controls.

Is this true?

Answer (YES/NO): YES